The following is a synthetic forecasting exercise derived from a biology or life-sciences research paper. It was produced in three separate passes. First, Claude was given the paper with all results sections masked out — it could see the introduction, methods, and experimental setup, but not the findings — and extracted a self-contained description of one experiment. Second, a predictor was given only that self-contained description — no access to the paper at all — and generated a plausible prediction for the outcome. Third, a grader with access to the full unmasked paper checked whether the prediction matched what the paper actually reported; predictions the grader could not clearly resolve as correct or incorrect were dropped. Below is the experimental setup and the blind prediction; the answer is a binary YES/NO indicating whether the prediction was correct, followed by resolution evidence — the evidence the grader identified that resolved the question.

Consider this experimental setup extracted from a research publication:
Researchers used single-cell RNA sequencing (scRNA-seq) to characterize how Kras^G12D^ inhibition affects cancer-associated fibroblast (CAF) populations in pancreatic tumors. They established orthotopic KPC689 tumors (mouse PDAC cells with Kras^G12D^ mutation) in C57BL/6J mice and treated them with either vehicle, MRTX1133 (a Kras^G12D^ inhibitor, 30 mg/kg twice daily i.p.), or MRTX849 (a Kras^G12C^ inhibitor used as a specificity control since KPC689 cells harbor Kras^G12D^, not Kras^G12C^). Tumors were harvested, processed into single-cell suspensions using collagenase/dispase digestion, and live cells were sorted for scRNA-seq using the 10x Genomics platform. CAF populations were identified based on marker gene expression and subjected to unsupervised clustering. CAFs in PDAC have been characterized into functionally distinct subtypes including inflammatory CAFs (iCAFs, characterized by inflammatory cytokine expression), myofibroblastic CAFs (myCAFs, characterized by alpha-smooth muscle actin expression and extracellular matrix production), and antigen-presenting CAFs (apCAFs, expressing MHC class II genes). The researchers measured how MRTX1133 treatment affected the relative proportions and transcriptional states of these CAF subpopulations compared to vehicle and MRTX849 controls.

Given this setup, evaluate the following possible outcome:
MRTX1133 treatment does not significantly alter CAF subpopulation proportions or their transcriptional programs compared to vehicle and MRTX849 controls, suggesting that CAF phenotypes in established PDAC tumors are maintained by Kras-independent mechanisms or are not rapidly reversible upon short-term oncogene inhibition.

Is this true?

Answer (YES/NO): NO